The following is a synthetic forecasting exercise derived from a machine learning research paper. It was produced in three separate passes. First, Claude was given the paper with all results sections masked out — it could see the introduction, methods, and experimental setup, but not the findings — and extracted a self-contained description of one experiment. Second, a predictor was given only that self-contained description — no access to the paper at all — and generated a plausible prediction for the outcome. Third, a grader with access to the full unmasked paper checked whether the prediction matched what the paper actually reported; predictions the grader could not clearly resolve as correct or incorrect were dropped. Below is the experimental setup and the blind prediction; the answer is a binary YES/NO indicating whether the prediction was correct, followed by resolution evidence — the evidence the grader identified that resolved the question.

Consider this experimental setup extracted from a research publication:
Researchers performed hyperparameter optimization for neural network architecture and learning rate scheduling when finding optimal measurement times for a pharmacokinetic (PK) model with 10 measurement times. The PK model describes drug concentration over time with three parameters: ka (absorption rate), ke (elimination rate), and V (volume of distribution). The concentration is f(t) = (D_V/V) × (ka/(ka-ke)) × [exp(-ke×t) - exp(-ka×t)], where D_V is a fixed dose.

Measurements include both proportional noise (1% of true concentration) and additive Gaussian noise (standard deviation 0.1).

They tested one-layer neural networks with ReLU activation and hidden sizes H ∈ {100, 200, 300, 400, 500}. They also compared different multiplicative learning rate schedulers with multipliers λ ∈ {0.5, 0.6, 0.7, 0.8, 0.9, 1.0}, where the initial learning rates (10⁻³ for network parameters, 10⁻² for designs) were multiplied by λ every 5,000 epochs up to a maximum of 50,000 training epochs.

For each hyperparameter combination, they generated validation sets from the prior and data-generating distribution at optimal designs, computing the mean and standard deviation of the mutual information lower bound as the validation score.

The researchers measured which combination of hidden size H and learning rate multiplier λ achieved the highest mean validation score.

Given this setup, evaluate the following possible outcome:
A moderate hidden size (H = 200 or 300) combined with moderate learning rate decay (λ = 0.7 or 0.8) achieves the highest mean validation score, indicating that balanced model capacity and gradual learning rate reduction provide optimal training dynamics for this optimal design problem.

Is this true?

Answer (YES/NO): YES